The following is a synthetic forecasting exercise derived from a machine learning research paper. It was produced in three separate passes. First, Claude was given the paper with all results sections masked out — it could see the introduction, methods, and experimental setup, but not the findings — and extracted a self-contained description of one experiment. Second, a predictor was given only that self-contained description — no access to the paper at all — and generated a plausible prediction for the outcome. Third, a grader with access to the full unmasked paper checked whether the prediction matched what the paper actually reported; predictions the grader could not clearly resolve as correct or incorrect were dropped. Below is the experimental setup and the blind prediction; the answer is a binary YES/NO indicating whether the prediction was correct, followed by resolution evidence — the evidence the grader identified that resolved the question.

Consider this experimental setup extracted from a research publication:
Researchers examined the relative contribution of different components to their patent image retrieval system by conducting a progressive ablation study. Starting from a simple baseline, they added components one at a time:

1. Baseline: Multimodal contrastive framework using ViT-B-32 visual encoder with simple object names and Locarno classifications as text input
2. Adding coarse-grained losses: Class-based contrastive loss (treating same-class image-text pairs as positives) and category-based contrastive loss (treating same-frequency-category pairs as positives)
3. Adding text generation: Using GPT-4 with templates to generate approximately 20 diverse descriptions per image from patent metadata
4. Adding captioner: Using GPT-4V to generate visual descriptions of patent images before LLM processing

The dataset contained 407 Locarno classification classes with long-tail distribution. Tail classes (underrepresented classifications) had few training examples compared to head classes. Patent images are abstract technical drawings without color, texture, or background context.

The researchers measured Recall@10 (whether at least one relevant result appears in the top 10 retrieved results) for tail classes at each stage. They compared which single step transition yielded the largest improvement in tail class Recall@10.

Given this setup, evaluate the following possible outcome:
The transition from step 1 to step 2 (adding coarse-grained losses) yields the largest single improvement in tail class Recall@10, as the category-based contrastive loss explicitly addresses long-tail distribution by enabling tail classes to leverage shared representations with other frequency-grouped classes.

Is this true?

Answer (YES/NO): YES